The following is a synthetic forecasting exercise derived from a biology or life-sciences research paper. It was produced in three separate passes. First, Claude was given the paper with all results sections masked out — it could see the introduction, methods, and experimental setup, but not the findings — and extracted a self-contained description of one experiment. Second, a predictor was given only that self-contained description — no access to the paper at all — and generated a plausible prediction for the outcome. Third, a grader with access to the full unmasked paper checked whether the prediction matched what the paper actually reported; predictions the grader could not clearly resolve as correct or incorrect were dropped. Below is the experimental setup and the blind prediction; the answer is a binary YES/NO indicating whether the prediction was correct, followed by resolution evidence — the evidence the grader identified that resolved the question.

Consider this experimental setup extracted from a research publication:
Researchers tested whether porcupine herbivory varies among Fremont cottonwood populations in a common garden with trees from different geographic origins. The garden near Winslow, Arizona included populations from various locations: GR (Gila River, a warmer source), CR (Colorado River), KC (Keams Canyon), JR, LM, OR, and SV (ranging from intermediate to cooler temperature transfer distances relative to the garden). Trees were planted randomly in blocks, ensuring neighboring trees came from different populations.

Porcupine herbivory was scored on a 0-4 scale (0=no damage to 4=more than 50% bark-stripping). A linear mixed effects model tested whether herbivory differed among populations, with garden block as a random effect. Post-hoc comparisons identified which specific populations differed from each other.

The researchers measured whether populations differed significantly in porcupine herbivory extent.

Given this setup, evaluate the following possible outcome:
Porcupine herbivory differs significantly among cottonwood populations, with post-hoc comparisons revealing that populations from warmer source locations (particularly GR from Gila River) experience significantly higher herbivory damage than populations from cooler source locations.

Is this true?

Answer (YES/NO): NO